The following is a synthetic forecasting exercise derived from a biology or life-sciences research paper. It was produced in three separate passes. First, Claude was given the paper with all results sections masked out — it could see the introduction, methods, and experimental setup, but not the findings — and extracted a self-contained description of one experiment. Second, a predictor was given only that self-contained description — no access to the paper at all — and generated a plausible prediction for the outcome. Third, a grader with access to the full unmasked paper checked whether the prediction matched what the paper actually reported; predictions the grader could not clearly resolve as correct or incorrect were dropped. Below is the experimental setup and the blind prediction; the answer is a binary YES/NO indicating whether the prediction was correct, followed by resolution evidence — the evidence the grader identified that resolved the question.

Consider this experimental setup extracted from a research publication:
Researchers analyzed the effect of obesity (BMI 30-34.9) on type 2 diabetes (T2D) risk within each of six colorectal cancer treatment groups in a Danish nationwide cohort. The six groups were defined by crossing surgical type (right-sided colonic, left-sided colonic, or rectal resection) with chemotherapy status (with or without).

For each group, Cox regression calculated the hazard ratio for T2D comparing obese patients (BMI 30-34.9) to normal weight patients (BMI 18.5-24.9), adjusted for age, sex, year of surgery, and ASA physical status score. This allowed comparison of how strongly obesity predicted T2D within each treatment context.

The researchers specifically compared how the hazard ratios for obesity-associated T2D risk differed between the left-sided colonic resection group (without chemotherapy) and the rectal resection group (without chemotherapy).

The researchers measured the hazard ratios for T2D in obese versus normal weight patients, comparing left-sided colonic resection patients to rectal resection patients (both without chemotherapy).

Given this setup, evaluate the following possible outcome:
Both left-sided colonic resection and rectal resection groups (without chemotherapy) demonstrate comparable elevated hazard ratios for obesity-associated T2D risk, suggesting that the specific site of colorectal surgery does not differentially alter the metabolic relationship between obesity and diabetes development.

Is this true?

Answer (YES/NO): NO